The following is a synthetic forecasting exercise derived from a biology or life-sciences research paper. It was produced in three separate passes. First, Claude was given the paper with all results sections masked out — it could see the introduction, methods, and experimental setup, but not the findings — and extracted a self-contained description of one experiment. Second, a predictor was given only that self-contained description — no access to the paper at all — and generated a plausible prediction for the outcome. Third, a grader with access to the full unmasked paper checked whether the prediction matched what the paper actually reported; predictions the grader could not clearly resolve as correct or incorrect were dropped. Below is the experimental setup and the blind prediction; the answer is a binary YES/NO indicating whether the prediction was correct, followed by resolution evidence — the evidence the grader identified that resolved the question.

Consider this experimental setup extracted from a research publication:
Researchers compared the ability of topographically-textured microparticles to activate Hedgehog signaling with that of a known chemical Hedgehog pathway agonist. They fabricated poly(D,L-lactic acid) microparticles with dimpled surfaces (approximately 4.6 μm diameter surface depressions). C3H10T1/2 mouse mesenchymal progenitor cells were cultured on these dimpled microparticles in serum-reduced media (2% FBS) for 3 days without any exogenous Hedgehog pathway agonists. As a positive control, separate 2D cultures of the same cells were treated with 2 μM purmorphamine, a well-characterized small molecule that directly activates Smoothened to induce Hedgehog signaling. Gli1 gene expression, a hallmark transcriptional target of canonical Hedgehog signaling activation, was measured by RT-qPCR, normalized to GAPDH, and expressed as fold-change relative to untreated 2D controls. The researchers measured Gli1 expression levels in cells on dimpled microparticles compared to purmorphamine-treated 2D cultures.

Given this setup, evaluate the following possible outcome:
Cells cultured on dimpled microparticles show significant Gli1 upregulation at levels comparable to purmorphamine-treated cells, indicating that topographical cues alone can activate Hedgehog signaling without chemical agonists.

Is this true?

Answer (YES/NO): YES